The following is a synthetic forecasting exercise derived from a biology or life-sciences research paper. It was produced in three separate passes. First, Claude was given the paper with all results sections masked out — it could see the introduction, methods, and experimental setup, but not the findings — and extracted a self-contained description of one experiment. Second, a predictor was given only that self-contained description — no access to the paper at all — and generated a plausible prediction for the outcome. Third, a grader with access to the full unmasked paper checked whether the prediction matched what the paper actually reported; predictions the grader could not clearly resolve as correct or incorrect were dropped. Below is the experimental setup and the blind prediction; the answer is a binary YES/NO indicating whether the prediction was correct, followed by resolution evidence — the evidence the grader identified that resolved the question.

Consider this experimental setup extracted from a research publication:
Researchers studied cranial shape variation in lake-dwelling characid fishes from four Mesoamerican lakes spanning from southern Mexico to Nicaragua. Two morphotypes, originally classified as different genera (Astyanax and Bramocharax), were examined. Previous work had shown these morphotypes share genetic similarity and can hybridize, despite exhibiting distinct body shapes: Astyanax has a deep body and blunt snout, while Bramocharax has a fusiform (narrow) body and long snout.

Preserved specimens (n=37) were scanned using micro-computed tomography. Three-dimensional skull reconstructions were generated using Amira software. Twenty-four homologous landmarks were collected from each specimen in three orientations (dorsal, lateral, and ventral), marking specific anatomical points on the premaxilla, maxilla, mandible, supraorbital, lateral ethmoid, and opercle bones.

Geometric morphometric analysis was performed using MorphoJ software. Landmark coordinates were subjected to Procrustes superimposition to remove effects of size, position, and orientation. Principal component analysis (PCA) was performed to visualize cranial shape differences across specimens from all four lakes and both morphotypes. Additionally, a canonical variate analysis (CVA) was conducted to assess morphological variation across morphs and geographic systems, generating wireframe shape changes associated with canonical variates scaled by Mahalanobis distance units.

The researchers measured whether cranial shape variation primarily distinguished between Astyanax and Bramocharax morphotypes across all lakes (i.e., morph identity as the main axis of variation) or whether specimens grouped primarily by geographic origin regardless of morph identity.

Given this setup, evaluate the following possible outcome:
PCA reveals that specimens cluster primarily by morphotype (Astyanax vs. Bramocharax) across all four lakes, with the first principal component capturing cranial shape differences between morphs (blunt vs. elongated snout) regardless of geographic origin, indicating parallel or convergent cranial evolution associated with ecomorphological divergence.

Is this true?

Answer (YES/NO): NO